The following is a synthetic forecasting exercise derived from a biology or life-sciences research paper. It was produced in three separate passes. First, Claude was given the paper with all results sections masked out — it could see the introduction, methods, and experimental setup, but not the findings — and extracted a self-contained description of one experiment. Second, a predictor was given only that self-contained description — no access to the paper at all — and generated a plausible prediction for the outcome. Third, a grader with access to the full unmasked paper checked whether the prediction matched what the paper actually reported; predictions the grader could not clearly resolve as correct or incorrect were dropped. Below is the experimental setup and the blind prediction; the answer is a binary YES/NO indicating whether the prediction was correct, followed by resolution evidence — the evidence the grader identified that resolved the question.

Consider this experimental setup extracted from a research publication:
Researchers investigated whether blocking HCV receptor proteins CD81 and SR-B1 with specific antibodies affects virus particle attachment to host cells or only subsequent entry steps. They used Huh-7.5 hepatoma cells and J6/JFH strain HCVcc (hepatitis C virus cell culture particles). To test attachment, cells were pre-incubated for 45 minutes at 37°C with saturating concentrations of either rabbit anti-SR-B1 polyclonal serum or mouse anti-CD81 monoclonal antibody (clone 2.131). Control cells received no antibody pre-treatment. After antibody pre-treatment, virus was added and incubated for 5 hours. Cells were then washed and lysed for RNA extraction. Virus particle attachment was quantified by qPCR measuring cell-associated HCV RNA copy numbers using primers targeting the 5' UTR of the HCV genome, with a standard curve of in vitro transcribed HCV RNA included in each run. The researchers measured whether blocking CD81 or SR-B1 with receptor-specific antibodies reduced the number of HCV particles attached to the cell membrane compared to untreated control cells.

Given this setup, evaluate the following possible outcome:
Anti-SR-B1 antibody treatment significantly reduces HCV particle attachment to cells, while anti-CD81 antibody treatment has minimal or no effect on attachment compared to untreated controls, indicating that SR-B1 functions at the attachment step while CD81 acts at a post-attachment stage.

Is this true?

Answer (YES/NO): NO